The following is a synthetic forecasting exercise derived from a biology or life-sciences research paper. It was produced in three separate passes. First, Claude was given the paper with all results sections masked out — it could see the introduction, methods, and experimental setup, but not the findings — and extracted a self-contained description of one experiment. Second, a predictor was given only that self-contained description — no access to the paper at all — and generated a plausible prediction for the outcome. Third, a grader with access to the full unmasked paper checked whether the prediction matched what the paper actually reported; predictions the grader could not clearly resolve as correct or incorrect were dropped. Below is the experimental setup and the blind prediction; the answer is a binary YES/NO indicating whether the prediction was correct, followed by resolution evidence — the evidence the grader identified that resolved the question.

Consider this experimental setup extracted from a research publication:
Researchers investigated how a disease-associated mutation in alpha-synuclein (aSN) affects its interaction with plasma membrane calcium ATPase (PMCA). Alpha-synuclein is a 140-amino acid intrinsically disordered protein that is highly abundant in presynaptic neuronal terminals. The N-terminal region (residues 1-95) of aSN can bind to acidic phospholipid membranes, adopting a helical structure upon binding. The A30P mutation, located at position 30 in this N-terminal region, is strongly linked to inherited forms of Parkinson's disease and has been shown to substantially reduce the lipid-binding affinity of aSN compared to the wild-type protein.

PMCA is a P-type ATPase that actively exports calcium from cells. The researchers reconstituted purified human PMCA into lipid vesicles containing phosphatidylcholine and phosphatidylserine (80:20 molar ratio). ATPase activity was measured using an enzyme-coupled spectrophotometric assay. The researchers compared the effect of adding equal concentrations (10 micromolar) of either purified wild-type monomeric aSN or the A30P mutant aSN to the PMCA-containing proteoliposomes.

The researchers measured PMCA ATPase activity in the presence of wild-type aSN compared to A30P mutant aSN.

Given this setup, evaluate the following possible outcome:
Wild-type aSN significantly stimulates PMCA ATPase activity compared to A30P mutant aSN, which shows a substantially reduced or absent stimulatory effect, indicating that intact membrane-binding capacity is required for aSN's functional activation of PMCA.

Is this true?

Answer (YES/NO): YES